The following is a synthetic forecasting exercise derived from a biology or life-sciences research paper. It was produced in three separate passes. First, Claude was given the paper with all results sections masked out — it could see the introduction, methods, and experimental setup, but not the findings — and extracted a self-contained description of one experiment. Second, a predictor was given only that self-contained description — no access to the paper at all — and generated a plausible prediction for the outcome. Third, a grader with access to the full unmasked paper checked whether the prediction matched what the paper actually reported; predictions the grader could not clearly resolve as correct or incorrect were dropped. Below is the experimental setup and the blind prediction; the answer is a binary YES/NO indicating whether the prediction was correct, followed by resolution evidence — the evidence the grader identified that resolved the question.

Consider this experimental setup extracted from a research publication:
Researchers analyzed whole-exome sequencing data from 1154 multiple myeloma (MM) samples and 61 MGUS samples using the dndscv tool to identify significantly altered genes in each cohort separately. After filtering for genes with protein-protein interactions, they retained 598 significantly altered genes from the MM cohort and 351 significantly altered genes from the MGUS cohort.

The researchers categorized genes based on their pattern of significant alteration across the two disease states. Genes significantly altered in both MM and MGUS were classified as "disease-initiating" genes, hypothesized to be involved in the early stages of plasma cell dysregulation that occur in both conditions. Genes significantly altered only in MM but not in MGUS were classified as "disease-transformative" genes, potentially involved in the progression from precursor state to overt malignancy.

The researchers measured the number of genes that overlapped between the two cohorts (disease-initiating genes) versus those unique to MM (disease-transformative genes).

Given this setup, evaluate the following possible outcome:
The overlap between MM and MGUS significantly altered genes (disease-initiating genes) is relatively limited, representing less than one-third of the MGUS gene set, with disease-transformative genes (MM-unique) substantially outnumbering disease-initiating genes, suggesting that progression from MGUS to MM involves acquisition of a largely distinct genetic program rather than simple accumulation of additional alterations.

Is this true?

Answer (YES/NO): NO